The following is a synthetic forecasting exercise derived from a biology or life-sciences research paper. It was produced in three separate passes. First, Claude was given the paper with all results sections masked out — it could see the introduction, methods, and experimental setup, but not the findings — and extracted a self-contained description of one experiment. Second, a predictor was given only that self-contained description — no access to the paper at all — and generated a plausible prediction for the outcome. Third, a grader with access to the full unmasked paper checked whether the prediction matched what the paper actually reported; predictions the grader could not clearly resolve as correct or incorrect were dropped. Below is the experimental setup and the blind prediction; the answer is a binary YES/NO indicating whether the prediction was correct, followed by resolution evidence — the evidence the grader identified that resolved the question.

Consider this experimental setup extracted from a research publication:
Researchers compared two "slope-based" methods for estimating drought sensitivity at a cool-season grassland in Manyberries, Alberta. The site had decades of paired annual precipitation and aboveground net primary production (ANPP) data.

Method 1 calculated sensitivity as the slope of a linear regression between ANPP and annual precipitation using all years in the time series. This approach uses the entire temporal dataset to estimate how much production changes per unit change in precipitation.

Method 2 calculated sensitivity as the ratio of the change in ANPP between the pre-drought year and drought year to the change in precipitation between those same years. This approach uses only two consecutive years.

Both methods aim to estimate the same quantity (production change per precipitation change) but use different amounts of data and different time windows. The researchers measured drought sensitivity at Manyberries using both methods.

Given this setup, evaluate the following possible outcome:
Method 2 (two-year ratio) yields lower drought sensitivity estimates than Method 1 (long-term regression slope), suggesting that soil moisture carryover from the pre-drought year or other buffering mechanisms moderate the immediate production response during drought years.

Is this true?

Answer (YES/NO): YES